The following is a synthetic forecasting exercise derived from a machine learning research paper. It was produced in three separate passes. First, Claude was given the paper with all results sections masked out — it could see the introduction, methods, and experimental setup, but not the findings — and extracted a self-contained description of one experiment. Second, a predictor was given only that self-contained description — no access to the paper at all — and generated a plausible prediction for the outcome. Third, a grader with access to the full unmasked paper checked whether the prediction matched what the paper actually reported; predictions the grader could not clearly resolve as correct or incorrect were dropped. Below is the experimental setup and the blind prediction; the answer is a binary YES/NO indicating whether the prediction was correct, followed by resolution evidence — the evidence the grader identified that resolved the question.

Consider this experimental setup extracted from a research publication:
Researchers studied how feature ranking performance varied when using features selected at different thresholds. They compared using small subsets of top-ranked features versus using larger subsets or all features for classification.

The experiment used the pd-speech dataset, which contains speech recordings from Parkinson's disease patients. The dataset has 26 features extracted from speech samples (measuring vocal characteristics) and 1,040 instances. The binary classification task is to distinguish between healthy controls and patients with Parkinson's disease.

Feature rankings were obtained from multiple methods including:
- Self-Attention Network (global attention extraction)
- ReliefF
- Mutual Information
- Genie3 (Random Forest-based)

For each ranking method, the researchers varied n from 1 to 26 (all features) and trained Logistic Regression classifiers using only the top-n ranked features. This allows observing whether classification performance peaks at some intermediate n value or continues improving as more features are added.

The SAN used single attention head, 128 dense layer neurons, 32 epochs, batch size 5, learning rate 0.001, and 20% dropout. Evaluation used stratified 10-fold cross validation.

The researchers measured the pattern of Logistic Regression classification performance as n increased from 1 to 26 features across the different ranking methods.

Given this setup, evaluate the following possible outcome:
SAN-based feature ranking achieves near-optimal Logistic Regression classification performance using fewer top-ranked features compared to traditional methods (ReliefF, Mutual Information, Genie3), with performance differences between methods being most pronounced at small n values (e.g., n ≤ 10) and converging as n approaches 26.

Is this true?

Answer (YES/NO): NO